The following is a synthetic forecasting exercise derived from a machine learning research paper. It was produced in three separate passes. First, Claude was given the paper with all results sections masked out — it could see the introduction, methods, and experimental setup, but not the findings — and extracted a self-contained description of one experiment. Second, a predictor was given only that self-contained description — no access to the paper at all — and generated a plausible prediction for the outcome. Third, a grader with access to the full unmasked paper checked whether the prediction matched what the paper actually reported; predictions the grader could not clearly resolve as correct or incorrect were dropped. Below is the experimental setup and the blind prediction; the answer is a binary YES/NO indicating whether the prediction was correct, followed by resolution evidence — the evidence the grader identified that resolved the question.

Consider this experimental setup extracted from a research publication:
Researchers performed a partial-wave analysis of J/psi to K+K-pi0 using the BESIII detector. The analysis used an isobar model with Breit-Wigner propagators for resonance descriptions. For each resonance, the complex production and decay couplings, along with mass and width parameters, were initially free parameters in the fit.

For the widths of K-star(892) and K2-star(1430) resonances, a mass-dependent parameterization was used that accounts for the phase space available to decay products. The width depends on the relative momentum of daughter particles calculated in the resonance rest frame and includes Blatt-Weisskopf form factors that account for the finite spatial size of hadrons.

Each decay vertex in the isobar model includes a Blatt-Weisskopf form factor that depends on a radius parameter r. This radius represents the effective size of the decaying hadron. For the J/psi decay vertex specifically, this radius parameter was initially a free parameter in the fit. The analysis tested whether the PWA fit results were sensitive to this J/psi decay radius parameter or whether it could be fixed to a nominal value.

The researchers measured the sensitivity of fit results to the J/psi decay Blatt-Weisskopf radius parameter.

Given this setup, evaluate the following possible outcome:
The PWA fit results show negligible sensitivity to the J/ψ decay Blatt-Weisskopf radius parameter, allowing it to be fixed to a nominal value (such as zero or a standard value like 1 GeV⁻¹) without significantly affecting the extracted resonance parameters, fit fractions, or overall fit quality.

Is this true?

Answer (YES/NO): YES